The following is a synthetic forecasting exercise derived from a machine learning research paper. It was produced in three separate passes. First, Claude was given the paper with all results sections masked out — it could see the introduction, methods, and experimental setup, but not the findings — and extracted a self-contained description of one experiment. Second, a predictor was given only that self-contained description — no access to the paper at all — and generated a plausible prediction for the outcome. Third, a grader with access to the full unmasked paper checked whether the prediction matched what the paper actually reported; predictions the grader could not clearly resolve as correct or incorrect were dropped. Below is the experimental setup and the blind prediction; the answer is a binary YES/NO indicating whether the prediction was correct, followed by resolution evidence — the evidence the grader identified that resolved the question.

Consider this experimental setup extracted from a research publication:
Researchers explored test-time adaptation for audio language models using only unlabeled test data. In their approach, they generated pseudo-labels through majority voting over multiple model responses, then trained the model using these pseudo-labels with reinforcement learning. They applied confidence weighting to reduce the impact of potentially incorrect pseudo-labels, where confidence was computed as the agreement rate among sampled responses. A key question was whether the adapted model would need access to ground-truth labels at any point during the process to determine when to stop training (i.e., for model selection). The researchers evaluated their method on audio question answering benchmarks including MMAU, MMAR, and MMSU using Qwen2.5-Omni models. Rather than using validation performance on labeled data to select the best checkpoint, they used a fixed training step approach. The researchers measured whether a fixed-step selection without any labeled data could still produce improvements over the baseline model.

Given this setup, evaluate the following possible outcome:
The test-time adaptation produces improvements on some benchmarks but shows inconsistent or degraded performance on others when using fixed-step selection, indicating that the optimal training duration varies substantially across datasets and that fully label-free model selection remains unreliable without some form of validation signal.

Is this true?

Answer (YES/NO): NO